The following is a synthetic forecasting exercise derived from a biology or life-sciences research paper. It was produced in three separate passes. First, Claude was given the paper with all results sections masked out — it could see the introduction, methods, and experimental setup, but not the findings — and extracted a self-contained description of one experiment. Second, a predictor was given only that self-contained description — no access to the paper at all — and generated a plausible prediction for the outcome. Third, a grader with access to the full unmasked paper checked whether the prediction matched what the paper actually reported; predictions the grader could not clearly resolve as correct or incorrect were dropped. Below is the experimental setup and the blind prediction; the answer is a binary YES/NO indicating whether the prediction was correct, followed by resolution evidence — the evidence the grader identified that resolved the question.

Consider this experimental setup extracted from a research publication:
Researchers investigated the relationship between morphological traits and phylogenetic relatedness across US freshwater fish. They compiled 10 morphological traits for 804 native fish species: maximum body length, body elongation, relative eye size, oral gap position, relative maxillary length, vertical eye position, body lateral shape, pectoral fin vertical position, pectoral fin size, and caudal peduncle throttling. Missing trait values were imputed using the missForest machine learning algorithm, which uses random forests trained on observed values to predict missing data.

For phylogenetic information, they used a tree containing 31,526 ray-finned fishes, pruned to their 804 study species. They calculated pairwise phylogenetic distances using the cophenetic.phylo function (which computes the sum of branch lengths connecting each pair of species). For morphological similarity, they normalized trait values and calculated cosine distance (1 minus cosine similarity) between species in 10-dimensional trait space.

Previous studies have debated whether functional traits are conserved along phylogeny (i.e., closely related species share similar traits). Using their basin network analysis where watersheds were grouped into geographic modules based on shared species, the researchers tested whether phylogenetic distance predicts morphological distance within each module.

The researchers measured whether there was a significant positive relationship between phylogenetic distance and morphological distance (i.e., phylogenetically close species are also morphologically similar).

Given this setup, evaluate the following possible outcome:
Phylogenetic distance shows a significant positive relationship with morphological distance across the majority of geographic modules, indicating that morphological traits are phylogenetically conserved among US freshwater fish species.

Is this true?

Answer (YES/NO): YES